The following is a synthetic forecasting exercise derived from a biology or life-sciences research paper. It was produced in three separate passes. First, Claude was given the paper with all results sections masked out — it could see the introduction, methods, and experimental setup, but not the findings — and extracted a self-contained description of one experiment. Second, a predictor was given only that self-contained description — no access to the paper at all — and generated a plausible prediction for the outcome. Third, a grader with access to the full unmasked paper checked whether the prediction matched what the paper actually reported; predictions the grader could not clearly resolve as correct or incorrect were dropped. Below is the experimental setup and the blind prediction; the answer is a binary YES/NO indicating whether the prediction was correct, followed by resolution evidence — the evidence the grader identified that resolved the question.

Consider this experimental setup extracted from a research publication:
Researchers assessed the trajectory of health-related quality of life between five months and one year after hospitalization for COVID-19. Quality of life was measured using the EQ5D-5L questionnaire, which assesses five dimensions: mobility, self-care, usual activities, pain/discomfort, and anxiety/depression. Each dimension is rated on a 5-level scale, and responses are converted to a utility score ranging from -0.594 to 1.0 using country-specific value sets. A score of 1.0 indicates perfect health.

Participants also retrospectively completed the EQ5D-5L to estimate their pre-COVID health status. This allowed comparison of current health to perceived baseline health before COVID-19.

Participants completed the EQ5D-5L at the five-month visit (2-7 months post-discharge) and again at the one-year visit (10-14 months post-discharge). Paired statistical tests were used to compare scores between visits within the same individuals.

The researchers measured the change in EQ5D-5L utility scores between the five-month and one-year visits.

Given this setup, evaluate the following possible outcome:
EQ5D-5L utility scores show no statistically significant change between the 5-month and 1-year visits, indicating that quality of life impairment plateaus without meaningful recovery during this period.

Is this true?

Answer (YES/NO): YES